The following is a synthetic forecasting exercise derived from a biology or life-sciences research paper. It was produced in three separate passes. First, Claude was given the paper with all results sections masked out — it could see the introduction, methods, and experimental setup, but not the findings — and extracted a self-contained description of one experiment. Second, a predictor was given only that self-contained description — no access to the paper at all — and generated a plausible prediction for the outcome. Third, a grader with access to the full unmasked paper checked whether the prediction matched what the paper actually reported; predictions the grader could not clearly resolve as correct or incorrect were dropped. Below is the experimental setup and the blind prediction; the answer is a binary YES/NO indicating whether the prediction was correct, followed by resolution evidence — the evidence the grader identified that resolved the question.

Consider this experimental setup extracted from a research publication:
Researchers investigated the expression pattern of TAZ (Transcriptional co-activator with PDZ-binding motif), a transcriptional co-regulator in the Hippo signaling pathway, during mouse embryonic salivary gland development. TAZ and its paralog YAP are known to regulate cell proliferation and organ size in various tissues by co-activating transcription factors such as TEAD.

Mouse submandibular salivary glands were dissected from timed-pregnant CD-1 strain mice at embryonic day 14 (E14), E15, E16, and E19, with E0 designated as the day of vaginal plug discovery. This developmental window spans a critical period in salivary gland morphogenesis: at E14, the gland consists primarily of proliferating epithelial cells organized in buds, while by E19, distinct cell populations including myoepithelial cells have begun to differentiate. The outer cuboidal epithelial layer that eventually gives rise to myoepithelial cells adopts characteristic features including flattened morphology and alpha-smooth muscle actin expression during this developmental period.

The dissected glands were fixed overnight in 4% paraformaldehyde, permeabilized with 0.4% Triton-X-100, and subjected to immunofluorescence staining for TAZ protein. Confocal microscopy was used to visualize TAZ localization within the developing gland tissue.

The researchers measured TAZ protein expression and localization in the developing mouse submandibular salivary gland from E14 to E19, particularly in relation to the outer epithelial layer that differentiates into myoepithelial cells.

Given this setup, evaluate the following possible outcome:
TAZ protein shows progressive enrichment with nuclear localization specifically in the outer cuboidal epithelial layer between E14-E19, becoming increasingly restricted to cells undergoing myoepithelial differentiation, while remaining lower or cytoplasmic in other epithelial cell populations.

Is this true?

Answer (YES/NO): NO